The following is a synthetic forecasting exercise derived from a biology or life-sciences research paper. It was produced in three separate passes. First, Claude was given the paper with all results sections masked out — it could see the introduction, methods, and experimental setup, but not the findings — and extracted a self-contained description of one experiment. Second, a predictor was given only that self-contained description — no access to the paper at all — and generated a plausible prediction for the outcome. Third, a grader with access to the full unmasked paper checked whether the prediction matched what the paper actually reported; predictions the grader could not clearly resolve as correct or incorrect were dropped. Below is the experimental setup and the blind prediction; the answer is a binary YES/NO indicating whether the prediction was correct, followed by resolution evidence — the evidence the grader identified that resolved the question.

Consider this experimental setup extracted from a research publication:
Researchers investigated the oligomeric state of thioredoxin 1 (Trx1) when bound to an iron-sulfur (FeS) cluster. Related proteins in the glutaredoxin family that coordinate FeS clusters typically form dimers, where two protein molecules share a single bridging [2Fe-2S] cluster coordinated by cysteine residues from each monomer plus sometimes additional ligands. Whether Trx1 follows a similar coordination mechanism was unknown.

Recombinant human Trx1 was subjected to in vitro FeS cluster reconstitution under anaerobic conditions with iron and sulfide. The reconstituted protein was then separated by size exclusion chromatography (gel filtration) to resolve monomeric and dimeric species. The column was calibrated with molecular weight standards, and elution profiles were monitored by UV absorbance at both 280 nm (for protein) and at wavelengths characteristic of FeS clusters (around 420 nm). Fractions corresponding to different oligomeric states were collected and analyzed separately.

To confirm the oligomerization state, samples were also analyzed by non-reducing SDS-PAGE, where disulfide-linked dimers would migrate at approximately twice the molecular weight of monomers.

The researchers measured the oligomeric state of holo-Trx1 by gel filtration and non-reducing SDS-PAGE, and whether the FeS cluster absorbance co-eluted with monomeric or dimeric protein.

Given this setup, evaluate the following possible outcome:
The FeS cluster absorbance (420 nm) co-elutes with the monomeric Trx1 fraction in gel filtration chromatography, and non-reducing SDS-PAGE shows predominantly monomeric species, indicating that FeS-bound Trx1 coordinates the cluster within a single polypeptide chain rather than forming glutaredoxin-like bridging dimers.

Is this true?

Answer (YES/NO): NO